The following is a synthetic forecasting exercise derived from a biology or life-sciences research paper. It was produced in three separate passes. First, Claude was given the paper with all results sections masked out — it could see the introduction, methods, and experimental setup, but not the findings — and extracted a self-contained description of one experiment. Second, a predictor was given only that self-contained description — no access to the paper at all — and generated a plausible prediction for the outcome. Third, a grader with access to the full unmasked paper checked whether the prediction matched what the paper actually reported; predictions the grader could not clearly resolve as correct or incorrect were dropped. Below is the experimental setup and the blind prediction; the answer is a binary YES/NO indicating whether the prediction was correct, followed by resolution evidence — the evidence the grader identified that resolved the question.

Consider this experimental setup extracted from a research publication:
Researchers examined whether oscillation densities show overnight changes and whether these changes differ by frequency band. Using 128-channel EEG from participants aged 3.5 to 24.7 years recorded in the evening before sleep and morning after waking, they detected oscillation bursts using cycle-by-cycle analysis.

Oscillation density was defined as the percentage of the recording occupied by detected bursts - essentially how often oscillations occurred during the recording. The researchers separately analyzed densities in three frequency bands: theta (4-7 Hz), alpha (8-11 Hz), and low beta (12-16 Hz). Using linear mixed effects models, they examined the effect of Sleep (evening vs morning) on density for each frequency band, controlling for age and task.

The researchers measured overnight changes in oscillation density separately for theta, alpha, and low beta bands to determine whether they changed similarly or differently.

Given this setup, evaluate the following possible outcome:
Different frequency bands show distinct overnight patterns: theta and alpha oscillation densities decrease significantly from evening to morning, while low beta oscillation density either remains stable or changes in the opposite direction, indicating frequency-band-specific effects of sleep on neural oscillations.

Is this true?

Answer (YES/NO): NO